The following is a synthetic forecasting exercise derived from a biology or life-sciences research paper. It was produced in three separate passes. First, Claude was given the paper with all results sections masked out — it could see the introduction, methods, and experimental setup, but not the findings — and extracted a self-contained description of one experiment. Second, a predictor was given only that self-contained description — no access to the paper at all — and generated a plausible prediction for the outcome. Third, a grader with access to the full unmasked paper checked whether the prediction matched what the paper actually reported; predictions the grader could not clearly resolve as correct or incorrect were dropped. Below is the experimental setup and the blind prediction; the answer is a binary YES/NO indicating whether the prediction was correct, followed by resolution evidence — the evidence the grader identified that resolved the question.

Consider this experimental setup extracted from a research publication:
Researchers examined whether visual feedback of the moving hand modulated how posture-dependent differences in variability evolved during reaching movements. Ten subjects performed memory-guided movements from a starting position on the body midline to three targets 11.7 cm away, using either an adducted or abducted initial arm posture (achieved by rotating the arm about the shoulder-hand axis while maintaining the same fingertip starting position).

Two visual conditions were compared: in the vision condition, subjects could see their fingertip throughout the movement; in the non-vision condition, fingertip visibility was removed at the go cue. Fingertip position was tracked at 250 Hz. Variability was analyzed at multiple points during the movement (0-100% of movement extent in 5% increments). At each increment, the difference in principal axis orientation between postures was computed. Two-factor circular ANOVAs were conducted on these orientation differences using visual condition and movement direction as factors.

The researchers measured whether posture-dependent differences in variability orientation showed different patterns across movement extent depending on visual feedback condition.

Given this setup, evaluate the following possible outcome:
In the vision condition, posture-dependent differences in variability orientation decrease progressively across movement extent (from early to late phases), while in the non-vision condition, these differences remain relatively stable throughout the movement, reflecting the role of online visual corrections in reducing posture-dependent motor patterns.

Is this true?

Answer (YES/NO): NO